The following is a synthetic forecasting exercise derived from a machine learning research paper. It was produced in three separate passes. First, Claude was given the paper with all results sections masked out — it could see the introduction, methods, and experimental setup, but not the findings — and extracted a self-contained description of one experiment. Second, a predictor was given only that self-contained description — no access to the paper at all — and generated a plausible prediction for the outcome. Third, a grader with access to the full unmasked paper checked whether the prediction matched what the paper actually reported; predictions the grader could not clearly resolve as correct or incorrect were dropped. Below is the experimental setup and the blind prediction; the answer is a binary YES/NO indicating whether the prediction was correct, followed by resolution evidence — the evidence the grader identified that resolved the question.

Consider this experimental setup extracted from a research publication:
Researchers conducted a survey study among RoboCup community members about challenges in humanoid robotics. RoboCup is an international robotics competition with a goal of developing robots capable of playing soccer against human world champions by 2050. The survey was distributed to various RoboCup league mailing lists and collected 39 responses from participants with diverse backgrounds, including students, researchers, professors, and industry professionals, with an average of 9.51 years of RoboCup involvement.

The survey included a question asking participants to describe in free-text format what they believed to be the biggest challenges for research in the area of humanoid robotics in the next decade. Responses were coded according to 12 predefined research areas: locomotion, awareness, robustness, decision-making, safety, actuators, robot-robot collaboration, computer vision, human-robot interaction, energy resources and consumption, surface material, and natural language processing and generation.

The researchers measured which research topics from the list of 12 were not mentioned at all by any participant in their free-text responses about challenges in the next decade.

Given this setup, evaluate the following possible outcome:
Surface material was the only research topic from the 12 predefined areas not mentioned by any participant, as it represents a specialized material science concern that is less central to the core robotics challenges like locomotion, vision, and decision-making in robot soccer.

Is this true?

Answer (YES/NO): NO